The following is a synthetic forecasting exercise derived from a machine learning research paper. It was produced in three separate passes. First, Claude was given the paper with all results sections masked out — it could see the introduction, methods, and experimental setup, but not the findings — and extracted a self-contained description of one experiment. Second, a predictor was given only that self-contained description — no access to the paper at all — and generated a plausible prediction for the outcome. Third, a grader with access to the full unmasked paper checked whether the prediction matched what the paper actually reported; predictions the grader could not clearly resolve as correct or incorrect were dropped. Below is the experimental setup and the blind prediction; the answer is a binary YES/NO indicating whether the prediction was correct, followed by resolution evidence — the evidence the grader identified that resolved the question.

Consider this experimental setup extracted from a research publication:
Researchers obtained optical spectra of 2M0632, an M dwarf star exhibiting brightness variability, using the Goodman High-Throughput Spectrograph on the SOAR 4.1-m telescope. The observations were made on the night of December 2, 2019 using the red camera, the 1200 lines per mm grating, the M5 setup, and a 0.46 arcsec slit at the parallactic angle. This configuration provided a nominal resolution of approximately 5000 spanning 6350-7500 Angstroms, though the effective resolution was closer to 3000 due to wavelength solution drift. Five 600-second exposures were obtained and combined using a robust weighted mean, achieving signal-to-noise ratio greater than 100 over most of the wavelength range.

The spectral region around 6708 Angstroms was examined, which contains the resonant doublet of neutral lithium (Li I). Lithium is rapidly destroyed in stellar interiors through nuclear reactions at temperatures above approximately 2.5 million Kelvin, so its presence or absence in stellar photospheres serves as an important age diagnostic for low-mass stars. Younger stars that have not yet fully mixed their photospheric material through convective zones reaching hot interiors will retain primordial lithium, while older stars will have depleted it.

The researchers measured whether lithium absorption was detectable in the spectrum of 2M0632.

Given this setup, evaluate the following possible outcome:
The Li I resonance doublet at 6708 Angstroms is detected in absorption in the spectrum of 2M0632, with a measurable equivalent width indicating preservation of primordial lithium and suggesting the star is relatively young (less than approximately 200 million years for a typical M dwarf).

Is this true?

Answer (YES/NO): NO